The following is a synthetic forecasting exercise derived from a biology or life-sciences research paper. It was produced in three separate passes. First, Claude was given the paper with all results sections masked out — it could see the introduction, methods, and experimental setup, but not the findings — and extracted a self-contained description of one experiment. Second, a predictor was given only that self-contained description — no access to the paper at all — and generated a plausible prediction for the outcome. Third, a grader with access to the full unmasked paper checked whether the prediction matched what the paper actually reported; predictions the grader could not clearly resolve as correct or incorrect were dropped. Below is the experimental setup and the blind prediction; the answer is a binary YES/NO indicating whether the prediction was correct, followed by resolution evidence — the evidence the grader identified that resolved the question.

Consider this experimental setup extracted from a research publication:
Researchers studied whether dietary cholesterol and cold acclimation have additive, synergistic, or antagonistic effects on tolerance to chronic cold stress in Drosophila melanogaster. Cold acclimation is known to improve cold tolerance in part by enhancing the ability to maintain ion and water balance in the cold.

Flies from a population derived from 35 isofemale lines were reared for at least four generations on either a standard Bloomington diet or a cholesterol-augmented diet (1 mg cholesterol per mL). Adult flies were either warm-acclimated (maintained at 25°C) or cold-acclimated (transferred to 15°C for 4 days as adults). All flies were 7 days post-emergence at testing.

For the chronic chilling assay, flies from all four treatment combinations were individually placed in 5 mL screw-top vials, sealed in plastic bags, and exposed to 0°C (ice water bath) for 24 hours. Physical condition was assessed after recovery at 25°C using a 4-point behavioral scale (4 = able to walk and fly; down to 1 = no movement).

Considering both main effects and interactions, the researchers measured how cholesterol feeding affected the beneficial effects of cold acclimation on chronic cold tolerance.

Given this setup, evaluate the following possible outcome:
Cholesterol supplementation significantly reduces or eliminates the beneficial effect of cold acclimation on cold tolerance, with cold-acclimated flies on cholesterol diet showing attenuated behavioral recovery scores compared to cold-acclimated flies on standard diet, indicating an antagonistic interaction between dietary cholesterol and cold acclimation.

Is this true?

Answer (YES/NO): NO